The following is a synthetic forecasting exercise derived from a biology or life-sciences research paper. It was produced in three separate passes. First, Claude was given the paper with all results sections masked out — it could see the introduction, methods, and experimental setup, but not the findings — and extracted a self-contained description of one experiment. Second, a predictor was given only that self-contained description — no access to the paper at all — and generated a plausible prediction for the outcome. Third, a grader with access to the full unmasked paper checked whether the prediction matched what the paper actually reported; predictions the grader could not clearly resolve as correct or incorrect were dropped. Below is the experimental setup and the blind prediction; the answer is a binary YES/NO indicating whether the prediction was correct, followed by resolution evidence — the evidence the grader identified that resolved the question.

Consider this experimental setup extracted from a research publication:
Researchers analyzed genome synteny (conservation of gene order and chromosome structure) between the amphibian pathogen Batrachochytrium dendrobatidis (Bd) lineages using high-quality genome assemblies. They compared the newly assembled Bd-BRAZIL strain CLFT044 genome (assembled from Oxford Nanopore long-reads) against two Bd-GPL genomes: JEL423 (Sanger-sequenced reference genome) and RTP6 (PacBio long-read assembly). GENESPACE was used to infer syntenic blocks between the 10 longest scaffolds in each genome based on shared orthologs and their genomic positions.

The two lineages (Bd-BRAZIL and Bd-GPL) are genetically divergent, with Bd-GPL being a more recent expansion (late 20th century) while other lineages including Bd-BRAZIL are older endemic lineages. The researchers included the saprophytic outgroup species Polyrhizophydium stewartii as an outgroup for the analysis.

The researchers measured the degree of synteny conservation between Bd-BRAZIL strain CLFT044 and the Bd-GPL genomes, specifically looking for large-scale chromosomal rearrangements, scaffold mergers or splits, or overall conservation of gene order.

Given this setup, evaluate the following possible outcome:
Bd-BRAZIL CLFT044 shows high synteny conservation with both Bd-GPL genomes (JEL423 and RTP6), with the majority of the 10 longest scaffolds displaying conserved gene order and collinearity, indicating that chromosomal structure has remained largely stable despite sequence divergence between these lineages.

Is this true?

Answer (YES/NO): YES